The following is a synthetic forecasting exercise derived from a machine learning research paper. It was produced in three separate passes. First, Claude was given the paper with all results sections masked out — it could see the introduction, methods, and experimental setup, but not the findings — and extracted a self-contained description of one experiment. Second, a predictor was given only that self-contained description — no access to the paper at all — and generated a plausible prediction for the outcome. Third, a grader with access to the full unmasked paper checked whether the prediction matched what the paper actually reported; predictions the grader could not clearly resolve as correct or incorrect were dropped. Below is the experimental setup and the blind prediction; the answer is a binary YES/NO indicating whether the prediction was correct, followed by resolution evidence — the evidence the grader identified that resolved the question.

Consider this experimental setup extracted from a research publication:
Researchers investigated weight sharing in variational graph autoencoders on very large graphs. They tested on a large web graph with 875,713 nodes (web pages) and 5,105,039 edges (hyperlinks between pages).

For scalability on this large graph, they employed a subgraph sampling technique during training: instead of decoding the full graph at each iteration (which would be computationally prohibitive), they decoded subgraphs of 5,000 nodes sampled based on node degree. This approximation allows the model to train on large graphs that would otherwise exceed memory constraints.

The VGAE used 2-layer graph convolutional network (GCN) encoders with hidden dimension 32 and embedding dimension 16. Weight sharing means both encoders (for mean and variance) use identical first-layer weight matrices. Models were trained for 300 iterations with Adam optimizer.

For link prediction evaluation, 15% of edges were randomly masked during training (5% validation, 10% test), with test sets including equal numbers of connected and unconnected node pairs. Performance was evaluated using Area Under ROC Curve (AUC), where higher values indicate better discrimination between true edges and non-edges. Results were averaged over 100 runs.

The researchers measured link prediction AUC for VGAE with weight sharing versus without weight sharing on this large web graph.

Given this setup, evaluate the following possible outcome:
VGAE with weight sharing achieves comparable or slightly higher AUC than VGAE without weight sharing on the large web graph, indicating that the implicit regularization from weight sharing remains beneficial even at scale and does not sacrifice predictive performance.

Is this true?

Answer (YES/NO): YES